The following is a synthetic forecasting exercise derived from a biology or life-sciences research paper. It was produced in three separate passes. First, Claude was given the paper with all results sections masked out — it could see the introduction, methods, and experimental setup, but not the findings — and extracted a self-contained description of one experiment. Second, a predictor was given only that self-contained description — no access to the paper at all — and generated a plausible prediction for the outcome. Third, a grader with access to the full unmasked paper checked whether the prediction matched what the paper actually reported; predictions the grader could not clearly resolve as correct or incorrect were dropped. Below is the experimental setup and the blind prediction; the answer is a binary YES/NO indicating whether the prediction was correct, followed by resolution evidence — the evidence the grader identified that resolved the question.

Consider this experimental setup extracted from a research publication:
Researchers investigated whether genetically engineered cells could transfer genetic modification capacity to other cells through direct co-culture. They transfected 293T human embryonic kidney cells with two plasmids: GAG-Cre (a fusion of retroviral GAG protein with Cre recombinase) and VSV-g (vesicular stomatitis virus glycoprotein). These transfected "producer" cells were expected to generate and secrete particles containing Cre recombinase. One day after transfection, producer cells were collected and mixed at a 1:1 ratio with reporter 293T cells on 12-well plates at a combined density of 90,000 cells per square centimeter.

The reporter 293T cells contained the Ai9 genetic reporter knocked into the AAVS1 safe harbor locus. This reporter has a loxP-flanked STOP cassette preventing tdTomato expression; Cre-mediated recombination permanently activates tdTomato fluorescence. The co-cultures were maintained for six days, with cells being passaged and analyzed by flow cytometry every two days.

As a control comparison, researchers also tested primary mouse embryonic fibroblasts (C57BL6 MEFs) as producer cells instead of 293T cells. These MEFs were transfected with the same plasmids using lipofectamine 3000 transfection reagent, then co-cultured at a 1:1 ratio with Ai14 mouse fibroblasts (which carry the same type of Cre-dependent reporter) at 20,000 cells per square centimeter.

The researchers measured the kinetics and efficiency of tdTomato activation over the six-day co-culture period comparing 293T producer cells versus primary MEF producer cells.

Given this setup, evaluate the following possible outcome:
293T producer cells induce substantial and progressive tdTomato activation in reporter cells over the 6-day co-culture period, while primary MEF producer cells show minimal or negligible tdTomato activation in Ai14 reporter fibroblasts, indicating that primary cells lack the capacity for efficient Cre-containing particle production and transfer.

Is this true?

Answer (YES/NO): NO